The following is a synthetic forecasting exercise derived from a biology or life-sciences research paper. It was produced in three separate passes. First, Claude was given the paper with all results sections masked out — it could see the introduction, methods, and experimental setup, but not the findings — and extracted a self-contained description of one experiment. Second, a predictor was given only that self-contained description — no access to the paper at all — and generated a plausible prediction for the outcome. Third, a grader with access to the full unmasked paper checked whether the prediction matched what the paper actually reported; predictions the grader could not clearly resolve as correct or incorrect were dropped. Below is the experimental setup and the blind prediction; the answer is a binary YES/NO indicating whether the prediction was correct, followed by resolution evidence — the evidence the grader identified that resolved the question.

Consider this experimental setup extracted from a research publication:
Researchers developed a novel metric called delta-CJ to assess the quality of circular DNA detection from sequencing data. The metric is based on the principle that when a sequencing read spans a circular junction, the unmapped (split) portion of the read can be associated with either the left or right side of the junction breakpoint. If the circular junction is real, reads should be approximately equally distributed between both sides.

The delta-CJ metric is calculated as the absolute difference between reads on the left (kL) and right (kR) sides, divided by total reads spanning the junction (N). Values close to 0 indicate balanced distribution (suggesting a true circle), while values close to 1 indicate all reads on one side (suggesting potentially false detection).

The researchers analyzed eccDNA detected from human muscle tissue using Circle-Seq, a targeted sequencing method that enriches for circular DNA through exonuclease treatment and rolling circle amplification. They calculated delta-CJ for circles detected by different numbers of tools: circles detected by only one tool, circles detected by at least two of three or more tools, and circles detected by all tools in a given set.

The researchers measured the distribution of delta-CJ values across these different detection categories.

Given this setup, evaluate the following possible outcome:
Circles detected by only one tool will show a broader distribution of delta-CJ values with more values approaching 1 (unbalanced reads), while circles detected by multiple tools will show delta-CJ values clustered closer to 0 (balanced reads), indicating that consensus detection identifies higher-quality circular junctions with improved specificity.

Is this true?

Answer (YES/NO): YES